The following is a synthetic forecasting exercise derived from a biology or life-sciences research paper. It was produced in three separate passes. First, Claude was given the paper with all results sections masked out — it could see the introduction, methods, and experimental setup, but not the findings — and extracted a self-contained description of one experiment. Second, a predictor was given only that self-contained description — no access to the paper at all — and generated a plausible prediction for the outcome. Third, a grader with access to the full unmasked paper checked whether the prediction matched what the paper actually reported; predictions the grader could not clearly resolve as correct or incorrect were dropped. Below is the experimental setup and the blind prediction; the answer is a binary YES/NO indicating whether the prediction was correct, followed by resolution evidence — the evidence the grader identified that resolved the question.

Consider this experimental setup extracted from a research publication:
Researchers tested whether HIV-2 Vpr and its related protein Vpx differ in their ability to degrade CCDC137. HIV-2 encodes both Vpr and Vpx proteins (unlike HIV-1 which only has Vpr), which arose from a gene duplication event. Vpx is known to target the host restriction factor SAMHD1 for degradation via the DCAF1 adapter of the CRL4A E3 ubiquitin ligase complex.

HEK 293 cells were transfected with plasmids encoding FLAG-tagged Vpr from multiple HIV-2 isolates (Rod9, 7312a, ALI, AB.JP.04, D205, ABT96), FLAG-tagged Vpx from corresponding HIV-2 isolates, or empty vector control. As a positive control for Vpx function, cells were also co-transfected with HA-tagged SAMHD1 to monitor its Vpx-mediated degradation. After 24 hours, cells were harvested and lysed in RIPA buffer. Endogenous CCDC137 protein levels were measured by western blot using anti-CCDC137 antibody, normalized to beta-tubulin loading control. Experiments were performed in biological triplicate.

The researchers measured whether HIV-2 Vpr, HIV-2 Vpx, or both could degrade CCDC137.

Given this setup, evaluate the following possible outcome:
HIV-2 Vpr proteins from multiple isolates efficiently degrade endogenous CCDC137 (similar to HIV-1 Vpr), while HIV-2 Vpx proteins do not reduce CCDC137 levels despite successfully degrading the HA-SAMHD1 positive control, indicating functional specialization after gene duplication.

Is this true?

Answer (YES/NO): NO